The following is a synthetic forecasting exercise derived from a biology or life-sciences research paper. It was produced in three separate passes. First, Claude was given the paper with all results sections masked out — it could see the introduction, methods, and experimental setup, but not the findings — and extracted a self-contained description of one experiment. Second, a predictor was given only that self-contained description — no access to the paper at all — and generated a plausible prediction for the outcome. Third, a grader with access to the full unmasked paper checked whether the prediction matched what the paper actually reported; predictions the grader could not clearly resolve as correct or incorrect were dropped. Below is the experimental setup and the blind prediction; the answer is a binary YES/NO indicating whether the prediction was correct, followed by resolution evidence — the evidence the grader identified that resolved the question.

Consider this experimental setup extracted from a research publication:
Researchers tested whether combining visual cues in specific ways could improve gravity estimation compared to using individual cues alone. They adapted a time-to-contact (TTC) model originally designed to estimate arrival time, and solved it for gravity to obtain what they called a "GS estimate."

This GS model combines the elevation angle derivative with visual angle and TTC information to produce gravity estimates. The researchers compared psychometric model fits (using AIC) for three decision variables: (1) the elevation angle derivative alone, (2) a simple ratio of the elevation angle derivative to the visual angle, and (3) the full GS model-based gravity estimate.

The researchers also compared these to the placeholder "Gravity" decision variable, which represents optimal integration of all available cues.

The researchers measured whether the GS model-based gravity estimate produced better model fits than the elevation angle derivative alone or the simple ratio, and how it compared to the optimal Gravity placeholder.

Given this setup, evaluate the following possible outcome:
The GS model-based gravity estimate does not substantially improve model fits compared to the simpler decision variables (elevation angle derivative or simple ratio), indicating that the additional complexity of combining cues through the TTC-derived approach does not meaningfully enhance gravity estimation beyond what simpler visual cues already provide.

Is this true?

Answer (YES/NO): NO